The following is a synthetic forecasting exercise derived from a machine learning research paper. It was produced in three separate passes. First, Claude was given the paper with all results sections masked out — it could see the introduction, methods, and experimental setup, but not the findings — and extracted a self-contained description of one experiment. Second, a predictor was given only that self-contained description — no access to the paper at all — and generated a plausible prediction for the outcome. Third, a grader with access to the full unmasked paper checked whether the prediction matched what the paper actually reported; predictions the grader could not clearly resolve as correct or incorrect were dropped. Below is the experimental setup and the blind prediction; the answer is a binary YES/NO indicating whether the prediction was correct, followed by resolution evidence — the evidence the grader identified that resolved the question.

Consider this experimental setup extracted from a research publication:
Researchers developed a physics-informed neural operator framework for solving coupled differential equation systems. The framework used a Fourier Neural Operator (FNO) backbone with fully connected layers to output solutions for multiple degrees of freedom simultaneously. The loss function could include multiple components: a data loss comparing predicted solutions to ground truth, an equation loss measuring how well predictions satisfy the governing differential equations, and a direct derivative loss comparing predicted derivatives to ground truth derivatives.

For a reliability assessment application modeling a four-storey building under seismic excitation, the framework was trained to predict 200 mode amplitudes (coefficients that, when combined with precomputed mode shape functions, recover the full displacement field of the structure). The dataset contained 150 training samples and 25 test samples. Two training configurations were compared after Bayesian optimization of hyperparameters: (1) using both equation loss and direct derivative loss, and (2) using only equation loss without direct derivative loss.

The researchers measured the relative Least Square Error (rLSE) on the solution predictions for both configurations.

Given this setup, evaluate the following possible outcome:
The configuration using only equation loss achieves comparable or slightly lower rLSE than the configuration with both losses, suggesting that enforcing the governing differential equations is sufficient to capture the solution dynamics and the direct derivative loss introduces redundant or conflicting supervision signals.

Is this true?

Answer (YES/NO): YES